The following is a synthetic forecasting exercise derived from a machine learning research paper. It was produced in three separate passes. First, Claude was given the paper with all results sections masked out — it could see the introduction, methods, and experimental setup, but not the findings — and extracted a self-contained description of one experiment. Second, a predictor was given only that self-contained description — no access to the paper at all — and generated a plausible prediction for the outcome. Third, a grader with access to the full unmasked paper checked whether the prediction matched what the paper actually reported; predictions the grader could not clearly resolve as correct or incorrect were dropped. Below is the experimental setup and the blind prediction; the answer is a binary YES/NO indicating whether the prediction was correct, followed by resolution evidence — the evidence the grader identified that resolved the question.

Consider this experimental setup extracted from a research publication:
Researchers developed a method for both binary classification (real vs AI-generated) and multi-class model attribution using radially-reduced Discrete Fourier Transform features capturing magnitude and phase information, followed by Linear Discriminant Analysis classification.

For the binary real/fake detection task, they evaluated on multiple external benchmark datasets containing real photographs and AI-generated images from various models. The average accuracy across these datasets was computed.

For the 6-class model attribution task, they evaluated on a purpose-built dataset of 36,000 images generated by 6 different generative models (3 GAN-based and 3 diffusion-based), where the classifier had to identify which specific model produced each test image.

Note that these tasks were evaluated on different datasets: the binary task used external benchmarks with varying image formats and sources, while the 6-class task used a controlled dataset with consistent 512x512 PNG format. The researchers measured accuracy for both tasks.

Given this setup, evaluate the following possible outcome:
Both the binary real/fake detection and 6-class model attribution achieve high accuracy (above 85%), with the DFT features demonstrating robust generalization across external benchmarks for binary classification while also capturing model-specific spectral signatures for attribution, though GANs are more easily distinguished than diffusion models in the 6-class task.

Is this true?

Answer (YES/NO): YES